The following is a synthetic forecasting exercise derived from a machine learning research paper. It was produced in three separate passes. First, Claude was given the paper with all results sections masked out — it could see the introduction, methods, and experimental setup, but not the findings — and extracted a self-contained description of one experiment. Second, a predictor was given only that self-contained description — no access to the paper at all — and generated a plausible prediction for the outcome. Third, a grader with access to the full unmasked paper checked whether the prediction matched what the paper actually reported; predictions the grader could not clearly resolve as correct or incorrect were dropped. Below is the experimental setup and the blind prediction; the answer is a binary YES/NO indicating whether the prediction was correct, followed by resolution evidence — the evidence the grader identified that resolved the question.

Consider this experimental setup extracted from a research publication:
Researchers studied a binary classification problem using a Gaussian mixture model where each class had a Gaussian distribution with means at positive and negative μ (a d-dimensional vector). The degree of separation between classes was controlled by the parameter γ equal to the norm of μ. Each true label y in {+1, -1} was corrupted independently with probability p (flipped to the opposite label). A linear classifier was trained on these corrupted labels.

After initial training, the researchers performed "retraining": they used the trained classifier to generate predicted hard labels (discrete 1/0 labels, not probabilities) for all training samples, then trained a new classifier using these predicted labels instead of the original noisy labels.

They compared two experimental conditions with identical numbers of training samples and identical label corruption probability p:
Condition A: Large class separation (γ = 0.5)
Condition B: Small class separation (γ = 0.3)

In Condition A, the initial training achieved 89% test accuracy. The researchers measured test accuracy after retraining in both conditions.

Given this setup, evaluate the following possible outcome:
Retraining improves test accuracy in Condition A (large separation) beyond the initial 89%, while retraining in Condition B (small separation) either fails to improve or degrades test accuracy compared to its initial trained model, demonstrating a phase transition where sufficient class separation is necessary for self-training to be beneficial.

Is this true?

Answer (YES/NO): YES